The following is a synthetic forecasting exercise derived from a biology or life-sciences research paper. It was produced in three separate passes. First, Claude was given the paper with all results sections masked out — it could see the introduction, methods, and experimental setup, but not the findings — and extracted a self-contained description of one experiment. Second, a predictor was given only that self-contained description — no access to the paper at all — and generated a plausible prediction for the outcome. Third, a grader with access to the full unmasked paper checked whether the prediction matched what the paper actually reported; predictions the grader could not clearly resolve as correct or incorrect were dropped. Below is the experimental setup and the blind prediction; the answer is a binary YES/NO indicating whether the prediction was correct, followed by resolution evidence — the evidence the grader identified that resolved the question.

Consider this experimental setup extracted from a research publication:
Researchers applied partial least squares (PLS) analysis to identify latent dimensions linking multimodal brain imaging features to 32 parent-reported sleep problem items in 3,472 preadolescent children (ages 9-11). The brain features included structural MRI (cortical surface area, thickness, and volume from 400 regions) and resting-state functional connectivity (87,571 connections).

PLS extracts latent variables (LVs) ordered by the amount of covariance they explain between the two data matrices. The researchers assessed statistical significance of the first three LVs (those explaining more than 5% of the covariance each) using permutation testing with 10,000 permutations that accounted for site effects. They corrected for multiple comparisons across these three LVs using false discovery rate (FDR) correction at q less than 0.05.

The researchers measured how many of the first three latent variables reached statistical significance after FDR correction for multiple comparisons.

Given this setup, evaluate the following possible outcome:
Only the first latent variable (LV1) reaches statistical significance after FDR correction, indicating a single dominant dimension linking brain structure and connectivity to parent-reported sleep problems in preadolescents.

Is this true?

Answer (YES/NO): NO